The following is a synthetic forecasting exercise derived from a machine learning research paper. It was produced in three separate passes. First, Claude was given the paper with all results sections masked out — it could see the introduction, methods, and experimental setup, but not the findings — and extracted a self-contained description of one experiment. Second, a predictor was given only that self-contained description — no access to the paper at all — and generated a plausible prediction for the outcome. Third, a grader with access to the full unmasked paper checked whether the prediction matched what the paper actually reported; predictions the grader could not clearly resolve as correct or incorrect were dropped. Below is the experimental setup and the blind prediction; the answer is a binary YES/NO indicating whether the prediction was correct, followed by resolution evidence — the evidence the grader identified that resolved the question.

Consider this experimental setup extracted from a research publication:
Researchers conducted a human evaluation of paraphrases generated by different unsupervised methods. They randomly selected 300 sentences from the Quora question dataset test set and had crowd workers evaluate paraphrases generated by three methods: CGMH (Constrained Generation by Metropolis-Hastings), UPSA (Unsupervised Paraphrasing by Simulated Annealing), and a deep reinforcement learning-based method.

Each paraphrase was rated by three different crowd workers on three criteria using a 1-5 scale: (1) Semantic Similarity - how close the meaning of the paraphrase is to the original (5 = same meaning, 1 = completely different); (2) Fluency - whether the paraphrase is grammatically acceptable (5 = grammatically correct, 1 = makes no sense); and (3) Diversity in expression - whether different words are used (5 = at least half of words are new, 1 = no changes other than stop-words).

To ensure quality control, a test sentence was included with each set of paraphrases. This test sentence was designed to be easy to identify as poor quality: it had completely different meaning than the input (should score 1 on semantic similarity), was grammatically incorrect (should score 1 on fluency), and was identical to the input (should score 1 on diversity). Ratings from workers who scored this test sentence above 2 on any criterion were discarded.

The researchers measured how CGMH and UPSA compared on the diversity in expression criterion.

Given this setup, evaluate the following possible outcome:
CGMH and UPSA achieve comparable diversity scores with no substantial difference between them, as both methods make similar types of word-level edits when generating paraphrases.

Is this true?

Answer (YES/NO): NO